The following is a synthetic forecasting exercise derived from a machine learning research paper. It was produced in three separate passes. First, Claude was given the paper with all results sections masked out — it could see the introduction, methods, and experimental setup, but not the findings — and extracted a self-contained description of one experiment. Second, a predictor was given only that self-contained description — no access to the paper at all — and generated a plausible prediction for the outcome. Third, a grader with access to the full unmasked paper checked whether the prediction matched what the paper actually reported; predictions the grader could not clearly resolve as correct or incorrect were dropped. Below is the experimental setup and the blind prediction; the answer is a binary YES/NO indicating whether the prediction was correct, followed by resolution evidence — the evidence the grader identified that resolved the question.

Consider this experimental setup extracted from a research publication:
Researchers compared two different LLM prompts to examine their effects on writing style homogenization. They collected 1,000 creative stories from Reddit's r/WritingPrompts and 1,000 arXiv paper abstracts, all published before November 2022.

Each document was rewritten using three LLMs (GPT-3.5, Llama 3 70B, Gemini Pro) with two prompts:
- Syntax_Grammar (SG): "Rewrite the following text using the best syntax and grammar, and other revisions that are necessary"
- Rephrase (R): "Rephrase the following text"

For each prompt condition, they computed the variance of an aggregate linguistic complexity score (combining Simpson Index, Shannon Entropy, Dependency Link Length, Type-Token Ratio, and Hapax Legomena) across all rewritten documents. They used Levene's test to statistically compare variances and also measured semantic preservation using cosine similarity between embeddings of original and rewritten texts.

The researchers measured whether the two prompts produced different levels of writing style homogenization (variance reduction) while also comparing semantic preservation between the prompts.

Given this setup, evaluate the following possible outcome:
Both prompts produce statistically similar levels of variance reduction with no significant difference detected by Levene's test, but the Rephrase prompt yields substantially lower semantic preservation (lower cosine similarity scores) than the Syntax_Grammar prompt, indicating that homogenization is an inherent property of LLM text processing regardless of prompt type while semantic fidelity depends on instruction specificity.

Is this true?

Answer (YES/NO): NO